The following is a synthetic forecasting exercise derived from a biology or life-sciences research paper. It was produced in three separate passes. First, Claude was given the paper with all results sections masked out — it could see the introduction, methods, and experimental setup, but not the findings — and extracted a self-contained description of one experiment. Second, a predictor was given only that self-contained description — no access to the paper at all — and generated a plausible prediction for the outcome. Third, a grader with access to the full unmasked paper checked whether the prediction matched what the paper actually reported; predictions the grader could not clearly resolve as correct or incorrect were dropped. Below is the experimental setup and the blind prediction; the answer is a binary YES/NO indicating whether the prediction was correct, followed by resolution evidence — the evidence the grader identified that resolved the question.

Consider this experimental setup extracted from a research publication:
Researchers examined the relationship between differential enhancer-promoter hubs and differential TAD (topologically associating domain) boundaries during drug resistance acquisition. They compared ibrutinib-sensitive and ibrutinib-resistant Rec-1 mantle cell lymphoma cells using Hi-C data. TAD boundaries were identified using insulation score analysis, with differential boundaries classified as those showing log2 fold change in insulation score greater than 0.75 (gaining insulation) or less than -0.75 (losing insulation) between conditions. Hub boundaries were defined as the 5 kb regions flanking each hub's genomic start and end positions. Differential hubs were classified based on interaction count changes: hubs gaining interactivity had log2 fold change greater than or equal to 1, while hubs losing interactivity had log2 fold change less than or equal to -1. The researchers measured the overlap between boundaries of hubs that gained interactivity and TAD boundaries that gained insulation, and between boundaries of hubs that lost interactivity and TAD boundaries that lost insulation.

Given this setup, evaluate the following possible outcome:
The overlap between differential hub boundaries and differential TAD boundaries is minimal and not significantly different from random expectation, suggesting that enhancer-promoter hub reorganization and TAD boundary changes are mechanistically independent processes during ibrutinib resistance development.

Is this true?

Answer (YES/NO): YES